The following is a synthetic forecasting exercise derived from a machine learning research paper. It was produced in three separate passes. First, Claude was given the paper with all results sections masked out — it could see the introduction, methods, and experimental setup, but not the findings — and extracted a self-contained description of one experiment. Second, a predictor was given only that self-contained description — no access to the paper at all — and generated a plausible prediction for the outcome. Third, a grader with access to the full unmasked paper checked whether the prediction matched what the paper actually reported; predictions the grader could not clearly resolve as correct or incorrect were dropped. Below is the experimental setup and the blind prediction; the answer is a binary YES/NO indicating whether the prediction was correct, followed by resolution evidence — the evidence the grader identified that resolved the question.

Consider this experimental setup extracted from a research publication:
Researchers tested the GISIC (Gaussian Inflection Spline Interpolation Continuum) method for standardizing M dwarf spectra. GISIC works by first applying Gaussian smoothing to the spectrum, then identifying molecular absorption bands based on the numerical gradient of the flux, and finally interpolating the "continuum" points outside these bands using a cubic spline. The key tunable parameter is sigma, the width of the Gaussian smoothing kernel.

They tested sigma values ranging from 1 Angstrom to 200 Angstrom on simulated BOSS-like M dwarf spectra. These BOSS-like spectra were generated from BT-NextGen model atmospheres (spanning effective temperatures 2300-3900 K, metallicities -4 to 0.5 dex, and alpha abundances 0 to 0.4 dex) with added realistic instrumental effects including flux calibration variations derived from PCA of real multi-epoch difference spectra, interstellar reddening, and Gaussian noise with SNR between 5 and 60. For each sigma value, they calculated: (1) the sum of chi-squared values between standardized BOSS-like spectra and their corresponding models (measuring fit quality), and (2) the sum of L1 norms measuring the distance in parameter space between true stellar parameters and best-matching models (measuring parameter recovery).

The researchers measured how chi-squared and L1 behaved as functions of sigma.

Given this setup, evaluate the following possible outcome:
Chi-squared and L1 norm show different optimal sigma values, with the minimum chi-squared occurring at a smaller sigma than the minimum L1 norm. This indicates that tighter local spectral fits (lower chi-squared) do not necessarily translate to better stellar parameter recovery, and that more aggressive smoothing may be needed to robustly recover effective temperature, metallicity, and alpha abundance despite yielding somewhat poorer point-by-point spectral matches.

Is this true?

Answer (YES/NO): YES